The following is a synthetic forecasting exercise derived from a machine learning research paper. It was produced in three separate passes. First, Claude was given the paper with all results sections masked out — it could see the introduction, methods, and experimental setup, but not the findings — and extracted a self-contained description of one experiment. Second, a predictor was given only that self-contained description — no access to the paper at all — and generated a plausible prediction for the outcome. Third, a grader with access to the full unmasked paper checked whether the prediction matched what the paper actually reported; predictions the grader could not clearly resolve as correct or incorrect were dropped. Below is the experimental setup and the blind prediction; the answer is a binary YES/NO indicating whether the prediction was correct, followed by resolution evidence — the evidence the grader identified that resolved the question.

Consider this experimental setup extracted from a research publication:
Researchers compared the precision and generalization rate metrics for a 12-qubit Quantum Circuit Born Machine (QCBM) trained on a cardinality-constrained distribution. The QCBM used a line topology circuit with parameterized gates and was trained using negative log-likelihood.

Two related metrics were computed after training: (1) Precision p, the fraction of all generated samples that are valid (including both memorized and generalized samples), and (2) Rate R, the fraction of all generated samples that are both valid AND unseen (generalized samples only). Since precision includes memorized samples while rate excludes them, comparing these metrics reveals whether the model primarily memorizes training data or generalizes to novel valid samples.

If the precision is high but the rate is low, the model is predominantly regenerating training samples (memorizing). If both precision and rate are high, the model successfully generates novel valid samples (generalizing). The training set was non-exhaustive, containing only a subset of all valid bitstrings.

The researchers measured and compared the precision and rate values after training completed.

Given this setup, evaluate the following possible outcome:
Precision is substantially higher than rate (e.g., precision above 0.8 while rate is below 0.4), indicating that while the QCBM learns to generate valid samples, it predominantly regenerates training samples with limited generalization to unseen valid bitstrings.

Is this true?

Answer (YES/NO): NO